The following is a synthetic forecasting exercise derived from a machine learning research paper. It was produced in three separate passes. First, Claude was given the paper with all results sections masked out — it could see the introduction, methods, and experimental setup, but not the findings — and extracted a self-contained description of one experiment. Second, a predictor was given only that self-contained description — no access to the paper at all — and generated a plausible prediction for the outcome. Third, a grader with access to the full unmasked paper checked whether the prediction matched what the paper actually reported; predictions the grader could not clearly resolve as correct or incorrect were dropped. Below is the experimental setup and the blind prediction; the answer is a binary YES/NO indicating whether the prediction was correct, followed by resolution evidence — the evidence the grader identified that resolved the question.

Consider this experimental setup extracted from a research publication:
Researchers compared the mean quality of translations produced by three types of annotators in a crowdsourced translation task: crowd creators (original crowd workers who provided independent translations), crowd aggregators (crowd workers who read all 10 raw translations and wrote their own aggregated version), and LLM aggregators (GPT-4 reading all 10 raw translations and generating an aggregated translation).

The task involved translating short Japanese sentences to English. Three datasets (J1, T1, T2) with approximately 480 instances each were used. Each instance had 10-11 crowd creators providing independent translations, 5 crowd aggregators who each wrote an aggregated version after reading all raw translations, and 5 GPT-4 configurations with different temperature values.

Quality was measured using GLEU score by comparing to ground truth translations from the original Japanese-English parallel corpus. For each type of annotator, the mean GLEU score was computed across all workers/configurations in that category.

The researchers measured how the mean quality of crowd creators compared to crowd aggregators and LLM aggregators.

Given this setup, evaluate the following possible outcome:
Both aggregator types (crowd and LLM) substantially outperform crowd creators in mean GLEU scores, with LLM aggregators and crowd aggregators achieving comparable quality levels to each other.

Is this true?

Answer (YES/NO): NO